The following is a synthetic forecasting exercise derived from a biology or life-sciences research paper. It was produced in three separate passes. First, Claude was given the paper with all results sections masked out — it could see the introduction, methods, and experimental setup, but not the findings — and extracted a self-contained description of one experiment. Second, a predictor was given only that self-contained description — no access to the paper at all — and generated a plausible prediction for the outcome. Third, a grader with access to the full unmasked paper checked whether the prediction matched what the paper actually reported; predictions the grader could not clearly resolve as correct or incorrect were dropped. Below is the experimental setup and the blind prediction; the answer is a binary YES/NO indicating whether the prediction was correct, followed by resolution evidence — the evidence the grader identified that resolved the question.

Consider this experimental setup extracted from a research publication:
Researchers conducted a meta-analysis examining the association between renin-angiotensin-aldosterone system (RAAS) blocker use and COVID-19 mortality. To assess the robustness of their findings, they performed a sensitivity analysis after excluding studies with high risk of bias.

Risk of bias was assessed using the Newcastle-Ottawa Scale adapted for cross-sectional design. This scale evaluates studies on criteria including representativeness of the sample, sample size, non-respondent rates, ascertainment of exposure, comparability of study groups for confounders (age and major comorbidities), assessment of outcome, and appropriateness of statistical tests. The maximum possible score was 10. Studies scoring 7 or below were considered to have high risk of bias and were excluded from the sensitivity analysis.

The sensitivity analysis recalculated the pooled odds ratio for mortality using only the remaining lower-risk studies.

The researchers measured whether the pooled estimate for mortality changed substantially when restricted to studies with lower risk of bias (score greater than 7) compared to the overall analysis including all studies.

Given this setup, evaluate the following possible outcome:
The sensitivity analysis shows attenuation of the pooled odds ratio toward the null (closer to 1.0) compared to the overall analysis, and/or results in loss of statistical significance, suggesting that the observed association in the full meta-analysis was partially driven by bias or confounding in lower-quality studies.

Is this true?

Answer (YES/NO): NO